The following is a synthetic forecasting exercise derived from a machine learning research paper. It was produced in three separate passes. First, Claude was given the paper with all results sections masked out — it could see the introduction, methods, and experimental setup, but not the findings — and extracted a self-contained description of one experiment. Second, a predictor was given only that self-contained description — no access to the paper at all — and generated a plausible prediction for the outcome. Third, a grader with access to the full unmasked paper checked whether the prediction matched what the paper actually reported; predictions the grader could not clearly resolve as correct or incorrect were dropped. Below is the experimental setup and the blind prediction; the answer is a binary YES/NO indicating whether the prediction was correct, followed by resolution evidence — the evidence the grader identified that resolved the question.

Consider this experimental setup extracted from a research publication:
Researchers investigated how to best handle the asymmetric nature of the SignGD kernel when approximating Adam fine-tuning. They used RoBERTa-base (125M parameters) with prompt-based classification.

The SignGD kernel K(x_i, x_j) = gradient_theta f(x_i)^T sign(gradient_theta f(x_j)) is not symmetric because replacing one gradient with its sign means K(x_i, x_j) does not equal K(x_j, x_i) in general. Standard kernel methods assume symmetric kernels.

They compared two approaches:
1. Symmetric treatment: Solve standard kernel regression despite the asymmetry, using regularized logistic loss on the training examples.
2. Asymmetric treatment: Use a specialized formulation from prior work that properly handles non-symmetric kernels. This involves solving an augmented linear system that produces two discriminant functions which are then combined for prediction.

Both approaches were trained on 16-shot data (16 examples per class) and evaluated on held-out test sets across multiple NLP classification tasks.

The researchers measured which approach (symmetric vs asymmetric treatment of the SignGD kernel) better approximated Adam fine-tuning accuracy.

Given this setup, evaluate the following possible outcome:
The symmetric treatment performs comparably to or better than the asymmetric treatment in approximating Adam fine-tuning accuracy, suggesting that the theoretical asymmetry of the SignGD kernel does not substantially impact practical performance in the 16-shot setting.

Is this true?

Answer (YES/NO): YES